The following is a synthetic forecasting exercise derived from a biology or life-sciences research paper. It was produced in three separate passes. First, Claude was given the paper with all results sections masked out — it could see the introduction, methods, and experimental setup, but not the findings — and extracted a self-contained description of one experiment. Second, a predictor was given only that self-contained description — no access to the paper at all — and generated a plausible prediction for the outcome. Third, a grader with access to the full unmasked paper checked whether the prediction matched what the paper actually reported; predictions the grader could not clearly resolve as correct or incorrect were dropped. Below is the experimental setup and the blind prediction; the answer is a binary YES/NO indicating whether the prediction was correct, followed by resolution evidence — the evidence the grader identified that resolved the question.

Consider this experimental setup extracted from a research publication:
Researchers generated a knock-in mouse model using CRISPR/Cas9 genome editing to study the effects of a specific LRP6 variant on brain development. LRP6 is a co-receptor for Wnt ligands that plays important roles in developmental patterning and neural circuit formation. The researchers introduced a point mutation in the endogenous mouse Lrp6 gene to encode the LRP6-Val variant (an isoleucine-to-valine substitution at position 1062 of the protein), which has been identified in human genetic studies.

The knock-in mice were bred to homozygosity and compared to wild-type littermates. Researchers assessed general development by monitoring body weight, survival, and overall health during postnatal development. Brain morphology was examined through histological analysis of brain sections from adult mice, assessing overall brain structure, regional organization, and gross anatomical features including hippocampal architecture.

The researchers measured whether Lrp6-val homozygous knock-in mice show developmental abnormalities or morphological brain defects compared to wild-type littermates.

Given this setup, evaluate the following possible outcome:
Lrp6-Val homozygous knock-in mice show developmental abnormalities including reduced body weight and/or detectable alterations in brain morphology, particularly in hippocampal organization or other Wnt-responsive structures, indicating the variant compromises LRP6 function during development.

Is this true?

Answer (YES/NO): NO